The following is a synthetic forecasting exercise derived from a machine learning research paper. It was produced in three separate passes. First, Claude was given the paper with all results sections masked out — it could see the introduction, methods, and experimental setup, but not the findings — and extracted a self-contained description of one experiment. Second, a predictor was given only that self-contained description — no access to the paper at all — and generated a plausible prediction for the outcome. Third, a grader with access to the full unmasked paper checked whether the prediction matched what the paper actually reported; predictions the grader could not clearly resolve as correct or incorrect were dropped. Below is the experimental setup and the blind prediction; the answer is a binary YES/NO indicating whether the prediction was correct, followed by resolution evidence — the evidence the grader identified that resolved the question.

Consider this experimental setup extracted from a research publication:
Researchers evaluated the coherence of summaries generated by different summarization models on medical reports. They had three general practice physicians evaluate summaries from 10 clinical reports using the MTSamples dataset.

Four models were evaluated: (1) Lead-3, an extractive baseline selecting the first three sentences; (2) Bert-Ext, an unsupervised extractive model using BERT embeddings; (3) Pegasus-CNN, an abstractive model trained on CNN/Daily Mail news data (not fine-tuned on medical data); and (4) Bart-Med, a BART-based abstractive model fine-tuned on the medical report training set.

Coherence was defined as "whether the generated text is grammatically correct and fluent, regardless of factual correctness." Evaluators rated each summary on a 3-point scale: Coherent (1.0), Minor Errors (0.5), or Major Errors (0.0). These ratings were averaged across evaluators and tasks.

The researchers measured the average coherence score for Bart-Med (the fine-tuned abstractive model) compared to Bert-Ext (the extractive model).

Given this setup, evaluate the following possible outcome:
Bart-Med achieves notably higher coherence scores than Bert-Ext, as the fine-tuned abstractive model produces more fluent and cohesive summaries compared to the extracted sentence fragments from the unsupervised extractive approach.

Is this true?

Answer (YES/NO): NO